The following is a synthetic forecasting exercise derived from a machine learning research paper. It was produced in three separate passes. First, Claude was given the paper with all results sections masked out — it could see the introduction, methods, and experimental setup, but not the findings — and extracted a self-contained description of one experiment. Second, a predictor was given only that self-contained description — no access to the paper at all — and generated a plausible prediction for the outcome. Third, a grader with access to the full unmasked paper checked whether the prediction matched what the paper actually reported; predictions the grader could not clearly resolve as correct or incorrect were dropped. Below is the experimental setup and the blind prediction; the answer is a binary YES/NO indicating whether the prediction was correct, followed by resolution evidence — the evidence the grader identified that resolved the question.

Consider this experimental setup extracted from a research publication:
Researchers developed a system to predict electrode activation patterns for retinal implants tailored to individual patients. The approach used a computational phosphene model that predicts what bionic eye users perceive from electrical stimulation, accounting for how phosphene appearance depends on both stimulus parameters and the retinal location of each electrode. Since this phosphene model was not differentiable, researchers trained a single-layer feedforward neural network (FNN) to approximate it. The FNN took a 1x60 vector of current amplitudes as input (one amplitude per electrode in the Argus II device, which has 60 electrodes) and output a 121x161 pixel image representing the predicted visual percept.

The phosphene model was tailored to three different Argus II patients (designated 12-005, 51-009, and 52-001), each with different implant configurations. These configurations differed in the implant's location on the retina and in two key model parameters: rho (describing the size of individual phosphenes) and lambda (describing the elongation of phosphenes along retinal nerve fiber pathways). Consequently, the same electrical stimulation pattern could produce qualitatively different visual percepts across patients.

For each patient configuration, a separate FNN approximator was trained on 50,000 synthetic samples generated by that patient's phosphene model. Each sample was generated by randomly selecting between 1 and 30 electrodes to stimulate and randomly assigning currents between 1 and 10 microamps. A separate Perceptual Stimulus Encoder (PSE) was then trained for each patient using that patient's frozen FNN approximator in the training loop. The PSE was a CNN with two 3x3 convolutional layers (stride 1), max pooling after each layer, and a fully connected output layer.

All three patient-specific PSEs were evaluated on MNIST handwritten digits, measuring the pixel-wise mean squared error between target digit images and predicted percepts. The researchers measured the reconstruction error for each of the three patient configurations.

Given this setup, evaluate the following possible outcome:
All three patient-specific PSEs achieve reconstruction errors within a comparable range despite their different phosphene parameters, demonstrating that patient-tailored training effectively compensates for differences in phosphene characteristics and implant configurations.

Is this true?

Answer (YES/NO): NO